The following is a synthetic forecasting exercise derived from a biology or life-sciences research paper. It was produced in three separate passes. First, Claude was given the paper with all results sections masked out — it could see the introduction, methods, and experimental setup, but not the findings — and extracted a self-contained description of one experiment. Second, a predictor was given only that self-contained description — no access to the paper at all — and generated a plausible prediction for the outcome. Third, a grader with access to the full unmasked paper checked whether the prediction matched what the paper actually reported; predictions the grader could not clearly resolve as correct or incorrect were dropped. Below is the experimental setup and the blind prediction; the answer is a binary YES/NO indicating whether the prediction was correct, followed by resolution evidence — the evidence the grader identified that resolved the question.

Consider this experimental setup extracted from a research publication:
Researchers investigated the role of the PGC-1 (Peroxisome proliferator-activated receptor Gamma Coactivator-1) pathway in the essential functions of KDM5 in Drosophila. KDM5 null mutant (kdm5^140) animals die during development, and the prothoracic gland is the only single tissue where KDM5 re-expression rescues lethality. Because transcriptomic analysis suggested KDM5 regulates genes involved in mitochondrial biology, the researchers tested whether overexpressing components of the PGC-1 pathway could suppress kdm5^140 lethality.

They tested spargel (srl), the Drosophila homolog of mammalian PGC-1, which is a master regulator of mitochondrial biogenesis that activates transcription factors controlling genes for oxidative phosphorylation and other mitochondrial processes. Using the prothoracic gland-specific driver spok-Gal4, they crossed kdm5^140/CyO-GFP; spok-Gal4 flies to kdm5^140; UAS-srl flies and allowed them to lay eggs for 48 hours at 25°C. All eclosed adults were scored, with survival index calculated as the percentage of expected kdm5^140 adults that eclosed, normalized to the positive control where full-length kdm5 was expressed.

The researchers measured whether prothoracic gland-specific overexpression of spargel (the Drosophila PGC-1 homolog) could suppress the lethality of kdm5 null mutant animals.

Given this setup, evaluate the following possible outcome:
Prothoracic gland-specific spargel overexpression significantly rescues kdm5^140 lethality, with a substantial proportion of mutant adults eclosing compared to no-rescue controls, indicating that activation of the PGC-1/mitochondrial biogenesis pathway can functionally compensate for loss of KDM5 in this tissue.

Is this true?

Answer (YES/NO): NO